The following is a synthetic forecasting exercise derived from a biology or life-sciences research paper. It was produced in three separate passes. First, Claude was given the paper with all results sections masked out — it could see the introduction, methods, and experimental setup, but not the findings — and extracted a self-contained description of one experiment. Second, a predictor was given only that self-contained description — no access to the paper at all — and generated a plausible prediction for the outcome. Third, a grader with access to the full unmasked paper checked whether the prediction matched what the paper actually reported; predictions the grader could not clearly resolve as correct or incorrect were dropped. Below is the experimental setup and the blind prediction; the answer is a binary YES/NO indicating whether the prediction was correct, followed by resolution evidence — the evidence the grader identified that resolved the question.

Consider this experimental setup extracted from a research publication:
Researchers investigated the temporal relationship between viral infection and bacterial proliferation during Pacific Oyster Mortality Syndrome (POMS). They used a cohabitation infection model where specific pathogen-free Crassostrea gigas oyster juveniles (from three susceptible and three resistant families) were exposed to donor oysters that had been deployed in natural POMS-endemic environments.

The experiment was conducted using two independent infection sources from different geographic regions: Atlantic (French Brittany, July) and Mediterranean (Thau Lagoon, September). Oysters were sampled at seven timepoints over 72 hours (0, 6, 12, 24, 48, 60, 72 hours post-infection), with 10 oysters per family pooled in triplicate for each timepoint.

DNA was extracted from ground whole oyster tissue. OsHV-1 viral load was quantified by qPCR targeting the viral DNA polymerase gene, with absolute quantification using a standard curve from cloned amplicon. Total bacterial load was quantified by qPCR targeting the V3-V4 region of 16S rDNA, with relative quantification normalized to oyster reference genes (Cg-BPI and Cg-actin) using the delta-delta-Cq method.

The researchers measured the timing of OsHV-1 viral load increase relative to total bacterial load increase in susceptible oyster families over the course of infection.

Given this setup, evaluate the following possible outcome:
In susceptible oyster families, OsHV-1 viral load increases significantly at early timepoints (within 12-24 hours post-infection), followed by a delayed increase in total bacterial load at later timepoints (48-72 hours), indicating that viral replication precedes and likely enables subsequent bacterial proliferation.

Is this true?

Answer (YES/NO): YES